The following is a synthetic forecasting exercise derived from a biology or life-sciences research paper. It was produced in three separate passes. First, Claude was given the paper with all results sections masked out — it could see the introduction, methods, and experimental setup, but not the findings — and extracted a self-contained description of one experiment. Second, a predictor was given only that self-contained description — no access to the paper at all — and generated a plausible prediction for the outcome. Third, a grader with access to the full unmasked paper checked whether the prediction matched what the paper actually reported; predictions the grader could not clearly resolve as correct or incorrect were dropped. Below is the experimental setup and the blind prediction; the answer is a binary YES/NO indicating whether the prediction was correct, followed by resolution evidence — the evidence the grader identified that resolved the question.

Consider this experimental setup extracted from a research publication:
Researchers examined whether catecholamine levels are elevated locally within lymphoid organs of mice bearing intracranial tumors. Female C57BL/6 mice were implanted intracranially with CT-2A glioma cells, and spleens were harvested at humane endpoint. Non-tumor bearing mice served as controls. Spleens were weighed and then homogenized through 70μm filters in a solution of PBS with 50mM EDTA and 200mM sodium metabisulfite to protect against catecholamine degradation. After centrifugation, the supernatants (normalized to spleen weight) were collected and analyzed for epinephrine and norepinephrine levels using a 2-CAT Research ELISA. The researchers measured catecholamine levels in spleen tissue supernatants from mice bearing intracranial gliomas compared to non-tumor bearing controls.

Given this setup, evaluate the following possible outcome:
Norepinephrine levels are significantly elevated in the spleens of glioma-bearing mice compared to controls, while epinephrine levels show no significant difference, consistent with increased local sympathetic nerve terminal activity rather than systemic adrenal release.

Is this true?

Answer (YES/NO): NO